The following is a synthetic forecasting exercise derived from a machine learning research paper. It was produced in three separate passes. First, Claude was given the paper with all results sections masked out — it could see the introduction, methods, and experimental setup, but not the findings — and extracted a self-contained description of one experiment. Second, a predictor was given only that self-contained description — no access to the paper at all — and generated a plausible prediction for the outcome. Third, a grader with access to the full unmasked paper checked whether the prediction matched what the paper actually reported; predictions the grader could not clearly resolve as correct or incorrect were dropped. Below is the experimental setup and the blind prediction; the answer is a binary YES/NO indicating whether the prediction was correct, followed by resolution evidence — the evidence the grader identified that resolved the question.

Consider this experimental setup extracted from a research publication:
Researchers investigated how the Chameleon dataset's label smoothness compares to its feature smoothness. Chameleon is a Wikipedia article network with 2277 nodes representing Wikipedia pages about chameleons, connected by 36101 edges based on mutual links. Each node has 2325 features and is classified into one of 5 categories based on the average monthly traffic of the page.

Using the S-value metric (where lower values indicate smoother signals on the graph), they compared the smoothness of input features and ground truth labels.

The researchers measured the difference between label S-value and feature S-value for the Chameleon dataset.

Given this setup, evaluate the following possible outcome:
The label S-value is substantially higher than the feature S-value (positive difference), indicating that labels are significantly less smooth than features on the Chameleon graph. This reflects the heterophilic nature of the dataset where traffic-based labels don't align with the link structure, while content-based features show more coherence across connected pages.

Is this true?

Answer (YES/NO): NO